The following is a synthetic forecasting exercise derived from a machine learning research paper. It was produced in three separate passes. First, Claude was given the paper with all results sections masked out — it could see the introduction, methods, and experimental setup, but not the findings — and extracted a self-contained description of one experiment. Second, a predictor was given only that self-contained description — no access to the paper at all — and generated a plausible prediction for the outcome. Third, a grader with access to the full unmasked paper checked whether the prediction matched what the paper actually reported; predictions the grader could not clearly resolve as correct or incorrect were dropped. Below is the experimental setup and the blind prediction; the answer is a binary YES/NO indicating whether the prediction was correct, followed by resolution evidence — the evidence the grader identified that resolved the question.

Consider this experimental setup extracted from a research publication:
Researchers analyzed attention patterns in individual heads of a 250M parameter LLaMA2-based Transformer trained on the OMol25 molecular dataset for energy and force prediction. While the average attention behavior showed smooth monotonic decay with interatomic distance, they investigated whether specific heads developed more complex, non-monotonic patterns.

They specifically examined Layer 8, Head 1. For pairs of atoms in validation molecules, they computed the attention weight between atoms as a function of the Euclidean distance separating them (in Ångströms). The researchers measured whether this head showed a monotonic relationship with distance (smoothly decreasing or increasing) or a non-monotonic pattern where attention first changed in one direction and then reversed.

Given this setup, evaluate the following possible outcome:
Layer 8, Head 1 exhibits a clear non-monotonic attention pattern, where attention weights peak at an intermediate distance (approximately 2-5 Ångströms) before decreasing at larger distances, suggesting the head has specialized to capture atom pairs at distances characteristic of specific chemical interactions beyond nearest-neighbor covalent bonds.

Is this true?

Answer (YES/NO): YES